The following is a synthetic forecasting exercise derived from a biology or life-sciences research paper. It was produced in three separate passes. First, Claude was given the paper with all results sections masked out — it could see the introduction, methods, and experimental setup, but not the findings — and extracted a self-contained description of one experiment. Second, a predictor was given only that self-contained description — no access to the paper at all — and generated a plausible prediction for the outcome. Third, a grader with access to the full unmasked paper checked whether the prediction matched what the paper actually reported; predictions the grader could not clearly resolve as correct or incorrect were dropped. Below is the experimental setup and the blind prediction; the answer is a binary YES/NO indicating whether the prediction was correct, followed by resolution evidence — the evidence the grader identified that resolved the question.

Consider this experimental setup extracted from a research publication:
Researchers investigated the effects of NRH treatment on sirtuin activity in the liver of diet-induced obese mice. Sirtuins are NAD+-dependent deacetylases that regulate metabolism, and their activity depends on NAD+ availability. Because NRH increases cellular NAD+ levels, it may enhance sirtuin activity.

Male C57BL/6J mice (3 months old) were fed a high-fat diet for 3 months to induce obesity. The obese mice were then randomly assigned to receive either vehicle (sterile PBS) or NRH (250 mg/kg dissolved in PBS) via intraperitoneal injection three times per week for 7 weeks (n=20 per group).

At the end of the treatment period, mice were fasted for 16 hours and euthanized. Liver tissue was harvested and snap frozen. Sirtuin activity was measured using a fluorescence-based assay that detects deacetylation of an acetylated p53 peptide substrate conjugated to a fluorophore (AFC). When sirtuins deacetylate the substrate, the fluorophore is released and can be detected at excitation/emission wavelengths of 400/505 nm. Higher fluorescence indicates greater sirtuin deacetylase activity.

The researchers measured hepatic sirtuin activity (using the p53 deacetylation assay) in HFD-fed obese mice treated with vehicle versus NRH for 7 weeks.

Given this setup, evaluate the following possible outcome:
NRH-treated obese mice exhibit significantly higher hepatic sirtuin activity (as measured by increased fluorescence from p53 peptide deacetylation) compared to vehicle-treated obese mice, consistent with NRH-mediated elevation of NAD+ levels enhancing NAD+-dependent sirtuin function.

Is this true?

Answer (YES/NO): YES